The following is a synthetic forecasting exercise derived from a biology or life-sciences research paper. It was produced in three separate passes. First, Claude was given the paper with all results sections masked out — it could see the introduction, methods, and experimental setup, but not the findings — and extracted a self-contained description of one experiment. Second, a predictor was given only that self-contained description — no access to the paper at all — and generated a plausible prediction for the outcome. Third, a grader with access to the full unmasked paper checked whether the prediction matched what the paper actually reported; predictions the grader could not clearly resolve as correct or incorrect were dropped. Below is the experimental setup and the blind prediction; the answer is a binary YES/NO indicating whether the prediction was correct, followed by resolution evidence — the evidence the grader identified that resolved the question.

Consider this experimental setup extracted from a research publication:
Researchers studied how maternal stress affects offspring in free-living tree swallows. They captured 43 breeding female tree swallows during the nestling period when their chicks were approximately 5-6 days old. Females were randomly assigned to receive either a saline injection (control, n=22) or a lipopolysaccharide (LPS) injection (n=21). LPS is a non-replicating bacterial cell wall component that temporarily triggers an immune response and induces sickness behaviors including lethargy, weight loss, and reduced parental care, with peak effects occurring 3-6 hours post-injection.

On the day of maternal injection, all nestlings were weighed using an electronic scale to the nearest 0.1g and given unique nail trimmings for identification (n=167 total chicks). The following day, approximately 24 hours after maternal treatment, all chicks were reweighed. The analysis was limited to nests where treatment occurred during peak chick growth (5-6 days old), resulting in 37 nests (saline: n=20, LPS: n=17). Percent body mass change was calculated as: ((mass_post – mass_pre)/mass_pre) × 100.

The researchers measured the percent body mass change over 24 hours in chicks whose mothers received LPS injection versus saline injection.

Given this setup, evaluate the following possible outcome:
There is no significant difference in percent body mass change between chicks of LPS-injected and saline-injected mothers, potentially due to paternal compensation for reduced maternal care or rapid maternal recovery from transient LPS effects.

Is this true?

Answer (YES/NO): NO